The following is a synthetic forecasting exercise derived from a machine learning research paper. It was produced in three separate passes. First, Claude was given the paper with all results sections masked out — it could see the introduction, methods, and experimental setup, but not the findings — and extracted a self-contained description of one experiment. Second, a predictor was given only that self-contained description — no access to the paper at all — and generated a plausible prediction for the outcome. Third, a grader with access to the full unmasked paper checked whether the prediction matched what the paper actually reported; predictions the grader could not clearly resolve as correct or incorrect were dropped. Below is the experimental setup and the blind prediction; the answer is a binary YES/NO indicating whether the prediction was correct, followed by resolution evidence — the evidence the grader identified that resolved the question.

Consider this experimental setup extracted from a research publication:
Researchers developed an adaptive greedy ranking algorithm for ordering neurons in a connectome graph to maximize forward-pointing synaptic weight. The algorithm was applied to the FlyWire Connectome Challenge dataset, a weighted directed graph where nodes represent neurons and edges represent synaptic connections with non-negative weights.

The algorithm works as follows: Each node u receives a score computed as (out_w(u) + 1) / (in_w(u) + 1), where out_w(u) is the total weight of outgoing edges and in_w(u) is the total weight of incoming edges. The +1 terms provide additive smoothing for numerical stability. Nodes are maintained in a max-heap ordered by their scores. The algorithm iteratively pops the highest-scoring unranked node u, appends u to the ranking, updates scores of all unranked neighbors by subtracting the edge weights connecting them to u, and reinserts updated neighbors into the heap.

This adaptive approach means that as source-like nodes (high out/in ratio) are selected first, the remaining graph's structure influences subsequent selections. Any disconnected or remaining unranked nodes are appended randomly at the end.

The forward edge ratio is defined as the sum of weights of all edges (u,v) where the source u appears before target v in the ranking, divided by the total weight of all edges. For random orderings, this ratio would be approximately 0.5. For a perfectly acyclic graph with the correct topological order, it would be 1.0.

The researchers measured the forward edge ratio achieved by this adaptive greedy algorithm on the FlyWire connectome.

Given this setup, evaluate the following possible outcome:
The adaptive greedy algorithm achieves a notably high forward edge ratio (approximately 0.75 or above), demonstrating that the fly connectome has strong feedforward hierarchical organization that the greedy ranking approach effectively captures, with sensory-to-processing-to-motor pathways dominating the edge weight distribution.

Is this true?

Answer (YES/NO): YES